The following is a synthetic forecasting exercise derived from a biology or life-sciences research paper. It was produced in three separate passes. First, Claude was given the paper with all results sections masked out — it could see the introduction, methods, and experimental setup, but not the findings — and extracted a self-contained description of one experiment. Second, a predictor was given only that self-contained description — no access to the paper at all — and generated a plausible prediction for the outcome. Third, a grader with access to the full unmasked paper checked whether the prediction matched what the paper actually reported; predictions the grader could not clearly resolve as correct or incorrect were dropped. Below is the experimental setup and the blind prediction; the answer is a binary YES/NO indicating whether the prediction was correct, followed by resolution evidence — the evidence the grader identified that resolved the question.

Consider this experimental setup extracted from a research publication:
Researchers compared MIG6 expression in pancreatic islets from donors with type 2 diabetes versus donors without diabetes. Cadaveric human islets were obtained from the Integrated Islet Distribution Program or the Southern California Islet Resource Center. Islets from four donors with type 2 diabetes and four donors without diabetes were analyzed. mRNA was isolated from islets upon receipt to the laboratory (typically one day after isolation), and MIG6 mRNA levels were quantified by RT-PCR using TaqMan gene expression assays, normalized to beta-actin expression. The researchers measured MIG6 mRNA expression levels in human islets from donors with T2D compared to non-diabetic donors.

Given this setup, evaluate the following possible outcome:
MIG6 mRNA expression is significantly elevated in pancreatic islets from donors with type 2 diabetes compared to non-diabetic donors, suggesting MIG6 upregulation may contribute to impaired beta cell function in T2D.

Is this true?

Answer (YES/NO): YES